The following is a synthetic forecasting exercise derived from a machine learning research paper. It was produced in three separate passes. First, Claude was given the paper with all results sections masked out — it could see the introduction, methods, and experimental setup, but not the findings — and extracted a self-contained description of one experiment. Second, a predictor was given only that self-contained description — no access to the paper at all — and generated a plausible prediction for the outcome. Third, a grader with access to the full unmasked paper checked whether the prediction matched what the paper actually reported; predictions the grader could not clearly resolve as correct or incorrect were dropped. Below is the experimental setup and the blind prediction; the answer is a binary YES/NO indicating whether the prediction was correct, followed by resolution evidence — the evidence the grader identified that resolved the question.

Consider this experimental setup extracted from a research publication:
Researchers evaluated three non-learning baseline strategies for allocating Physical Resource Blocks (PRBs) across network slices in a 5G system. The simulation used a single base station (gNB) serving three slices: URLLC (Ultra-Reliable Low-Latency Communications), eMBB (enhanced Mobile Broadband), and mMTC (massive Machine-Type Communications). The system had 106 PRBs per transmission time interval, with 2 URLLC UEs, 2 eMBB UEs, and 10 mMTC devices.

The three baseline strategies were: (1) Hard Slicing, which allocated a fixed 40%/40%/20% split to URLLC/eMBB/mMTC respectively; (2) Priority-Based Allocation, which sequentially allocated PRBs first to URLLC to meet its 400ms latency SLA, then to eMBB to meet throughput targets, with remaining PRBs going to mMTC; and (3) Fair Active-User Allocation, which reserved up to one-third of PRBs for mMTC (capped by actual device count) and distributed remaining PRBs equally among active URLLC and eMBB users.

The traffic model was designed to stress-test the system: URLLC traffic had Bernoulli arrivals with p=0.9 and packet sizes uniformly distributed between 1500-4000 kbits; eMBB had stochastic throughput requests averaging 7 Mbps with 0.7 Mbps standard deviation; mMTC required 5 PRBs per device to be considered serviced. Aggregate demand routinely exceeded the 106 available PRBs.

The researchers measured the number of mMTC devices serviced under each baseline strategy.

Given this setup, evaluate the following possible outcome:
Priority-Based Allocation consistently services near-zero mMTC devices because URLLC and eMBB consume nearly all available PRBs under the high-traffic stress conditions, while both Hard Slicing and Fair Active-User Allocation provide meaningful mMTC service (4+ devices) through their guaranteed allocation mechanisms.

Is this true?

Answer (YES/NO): NO